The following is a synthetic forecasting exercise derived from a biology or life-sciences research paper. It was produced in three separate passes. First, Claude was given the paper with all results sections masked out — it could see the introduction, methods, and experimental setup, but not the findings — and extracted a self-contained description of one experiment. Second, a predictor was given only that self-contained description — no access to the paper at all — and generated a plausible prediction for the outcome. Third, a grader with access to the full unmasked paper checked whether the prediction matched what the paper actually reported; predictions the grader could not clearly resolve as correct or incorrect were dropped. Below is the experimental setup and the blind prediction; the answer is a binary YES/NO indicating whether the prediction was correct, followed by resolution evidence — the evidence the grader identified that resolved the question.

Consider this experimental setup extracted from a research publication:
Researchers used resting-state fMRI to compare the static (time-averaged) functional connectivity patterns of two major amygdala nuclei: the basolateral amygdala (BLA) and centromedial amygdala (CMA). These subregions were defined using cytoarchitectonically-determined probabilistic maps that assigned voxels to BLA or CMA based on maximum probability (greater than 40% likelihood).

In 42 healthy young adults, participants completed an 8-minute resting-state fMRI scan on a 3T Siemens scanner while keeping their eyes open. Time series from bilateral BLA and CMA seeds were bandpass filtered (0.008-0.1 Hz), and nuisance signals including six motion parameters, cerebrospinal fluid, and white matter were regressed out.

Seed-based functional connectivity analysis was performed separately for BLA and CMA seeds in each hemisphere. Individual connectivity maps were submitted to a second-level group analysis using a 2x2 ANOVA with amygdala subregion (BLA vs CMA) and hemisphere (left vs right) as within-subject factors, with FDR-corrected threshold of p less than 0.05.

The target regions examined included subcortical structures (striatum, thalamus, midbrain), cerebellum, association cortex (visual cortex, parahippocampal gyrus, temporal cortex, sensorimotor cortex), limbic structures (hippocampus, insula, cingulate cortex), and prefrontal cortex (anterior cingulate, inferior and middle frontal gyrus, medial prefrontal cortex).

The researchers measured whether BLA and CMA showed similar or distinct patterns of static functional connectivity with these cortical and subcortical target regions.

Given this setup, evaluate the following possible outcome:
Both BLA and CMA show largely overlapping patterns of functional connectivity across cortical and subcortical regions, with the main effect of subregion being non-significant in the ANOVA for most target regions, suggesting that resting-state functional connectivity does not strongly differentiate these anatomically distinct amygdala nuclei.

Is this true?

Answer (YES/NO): NO